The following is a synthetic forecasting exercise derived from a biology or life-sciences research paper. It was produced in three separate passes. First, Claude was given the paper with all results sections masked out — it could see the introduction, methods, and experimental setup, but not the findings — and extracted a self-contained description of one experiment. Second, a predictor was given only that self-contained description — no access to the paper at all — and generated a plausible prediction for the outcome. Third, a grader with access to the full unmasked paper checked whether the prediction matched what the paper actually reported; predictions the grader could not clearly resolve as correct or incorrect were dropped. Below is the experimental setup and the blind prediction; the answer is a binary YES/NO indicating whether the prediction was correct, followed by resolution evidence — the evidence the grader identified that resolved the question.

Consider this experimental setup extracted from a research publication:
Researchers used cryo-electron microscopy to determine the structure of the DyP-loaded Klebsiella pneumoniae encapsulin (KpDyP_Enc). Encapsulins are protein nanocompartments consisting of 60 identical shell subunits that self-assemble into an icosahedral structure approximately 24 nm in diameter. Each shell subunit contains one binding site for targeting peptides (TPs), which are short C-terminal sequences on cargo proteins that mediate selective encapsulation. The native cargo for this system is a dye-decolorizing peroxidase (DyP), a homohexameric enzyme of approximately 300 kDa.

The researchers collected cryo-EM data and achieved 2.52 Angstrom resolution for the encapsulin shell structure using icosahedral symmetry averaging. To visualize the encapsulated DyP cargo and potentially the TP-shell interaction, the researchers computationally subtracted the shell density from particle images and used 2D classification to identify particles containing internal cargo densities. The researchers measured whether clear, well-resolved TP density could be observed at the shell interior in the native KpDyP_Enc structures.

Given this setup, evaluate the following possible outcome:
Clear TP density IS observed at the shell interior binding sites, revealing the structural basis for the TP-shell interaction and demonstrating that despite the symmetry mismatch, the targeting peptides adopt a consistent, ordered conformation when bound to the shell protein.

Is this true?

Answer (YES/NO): NO